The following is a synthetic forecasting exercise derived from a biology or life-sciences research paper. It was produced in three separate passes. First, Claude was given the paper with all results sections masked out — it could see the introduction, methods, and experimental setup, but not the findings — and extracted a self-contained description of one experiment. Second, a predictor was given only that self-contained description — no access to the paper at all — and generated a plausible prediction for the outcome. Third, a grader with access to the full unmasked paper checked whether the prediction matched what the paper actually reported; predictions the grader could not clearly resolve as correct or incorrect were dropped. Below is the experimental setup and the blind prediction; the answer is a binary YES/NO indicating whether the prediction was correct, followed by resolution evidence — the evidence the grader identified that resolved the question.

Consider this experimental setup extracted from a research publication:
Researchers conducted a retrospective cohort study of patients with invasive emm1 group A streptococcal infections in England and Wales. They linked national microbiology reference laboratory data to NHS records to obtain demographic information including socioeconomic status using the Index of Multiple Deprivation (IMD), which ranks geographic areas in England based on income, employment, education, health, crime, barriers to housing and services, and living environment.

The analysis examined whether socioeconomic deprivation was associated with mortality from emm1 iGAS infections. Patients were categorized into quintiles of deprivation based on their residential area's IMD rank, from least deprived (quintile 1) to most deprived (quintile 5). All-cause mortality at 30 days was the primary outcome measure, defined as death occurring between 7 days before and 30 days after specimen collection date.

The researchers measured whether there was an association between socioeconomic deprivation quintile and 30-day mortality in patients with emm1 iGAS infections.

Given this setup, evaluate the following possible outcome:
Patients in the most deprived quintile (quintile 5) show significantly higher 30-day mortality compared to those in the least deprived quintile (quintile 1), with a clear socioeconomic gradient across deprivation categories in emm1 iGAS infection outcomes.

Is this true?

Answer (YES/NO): NO